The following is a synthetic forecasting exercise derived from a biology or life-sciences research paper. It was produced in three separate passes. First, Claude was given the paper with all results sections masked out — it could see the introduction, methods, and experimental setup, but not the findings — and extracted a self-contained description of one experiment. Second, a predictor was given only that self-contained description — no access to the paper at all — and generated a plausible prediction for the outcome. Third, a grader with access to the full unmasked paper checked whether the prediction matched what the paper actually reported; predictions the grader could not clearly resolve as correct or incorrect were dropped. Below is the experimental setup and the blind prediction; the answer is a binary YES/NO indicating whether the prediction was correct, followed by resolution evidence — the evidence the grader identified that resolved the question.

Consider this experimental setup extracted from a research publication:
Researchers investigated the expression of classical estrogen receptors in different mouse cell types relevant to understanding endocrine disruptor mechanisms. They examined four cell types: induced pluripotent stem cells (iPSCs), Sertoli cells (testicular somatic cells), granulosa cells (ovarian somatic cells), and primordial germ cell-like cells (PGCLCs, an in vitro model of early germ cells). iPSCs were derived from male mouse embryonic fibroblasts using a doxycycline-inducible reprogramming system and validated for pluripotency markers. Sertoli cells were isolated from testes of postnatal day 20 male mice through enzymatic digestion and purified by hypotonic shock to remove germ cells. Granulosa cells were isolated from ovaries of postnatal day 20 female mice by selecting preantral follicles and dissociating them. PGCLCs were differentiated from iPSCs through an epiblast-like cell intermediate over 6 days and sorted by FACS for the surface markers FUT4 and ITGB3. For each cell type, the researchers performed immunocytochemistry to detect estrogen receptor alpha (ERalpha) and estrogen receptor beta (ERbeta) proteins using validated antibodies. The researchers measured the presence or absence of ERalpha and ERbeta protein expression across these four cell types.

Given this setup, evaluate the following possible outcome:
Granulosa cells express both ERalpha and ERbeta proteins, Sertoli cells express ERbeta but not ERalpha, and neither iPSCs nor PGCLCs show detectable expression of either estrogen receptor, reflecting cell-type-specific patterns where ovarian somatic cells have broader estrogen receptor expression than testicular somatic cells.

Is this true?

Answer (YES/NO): NO